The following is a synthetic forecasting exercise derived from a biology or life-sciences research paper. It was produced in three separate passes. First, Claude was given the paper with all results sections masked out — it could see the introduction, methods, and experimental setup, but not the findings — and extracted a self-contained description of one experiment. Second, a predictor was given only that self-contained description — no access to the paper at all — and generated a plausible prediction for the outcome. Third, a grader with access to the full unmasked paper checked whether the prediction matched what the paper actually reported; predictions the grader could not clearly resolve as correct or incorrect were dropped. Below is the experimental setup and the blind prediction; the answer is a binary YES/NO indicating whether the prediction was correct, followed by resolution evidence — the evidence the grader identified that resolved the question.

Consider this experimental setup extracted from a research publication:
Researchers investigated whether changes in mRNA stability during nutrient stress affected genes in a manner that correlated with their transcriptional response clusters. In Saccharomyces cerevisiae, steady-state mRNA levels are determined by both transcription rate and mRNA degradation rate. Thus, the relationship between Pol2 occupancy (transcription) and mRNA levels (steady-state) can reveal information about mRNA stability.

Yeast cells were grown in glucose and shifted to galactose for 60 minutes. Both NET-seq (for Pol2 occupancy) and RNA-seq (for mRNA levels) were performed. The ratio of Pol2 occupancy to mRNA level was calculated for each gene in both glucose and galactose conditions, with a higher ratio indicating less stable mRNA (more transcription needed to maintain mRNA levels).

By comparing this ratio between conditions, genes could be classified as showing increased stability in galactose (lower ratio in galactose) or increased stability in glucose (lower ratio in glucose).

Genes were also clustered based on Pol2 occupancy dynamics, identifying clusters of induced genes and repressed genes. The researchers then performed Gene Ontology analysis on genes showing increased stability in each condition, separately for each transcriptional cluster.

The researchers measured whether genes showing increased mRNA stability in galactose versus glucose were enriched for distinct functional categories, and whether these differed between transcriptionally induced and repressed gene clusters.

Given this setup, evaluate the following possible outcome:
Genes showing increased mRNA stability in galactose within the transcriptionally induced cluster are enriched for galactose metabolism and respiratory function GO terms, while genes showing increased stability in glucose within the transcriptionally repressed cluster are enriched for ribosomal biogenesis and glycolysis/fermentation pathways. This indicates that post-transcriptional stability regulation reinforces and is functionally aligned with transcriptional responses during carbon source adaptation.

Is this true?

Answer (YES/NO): NO